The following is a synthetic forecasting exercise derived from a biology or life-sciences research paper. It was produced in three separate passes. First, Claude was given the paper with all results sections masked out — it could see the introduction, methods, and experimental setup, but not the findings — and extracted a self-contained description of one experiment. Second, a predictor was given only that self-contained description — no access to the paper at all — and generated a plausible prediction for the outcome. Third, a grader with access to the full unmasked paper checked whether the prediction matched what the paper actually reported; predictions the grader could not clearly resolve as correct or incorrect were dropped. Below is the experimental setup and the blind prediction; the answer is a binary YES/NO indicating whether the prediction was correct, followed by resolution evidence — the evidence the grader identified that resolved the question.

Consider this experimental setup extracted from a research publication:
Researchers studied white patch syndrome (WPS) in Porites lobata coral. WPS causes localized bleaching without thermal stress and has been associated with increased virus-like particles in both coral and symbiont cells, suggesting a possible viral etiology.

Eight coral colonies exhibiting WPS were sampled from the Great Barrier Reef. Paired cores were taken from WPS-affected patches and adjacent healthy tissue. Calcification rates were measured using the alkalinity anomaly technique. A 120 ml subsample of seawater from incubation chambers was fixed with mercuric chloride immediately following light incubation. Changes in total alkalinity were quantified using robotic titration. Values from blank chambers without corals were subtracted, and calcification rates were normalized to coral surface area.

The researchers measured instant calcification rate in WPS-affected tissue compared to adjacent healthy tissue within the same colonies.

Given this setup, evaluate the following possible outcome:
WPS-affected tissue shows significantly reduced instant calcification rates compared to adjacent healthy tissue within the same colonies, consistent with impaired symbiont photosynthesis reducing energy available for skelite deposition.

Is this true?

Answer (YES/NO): YES